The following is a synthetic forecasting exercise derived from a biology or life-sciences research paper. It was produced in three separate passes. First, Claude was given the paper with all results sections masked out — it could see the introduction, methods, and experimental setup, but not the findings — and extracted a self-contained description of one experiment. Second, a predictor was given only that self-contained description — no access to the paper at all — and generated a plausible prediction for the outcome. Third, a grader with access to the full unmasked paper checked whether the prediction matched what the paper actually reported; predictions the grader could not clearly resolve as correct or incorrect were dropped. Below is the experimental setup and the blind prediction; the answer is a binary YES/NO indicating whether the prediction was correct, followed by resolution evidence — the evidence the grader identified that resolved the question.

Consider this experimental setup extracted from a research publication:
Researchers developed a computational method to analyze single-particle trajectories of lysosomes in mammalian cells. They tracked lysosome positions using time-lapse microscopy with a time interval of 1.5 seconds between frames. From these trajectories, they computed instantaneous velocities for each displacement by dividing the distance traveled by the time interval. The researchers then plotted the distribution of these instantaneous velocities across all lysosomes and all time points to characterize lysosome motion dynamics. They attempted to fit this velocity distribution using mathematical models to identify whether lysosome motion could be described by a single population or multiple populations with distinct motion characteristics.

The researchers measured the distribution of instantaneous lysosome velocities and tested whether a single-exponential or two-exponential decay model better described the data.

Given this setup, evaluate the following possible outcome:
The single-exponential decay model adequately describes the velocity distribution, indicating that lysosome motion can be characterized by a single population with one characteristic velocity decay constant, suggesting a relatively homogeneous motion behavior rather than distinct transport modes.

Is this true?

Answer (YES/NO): NO